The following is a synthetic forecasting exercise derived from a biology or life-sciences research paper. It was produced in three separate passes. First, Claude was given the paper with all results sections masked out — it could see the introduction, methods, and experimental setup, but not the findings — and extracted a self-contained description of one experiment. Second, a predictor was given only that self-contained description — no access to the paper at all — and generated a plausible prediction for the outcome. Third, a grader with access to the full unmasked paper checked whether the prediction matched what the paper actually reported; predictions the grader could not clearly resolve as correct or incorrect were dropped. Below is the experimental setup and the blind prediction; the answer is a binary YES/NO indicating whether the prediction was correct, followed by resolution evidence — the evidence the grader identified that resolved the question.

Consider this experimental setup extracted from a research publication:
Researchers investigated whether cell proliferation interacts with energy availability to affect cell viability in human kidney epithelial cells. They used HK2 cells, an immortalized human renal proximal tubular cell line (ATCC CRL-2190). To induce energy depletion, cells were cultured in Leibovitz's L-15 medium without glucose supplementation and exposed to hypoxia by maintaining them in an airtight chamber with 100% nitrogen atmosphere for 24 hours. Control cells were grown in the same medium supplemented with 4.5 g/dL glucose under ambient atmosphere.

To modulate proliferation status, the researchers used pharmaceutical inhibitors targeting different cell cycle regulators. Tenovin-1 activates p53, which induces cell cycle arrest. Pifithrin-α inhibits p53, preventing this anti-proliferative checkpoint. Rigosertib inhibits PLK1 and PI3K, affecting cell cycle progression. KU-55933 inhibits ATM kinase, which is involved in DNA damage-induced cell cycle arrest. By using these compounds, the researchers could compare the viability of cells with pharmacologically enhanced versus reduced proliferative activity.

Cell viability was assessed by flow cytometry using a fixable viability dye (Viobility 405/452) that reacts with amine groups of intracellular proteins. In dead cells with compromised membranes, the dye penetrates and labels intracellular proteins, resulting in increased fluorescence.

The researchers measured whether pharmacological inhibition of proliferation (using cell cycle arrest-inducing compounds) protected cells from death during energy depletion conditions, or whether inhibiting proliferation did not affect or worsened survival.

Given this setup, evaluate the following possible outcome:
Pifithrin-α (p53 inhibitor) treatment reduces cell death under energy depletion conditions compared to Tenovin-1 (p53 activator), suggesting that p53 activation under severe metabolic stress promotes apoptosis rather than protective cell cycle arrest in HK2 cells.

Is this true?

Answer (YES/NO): NO